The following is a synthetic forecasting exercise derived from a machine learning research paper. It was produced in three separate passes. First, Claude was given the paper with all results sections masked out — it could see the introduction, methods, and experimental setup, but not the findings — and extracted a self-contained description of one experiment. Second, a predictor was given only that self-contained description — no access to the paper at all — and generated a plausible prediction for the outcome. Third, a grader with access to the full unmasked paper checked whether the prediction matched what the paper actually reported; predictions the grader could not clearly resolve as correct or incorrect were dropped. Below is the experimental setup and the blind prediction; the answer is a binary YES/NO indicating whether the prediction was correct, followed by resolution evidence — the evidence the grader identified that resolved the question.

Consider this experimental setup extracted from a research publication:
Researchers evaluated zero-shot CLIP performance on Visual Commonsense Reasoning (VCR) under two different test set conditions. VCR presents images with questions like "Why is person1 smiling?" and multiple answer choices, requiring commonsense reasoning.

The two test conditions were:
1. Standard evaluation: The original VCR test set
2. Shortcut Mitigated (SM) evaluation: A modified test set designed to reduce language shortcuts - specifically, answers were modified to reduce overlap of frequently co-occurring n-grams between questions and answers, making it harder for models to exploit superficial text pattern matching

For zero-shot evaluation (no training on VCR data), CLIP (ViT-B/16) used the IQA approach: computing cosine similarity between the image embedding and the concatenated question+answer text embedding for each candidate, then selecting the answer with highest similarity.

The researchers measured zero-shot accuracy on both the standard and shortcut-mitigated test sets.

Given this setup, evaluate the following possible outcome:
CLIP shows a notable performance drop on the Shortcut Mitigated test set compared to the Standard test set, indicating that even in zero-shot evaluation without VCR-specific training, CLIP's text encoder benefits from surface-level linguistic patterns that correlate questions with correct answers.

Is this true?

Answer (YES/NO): NO